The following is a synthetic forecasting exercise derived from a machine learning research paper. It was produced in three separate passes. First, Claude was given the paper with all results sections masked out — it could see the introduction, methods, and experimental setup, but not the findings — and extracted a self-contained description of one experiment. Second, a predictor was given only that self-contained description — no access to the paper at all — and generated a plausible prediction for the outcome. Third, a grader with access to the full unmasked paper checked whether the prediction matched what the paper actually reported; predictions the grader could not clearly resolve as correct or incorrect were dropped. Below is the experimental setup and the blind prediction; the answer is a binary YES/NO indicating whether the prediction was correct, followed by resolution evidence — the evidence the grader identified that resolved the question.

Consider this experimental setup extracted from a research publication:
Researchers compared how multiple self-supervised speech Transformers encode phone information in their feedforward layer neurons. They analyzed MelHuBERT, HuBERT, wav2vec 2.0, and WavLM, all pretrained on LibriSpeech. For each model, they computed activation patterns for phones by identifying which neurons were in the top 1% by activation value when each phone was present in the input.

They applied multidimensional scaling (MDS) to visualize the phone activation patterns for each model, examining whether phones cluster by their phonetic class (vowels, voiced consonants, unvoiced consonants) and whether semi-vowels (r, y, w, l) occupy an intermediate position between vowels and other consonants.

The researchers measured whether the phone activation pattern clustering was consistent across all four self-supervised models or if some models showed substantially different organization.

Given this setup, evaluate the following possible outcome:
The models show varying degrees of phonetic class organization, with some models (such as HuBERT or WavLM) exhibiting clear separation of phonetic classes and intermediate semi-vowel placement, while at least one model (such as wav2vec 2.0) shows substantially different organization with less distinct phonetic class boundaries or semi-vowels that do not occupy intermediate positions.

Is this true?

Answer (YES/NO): NO